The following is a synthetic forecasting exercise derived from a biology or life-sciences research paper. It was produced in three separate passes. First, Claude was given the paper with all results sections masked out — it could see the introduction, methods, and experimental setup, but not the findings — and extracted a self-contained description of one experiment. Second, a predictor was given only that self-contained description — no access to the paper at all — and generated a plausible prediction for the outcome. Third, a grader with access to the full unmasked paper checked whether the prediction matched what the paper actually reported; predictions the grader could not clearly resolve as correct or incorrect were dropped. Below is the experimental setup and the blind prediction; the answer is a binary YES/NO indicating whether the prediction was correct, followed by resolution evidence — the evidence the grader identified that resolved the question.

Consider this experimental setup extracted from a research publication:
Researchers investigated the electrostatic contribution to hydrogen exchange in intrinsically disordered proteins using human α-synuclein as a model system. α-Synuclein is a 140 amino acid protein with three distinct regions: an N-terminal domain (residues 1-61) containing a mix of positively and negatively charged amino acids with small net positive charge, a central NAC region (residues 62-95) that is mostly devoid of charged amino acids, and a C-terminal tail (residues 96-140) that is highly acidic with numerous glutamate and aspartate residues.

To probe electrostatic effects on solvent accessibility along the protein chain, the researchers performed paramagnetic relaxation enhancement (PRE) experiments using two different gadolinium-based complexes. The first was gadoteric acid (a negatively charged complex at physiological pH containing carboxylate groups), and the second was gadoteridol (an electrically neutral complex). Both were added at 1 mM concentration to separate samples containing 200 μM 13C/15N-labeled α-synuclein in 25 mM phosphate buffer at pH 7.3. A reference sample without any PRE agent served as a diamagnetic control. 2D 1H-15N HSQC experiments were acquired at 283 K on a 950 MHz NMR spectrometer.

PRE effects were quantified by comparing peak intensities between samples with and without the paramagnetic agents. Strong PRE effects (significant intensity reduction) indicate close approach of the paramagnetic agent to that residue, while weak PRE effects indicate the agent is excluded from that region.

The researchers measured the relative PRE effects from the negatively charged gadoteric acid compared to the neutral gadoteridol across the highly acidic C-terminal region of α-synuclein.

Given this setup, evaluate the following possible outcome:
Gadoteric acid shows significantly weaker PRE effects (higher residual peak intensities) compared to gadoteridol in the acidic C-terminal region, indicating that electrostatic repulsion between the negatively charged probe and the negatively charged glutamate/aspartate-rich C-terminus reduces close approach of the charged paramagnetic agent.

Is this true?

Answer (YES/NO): YES